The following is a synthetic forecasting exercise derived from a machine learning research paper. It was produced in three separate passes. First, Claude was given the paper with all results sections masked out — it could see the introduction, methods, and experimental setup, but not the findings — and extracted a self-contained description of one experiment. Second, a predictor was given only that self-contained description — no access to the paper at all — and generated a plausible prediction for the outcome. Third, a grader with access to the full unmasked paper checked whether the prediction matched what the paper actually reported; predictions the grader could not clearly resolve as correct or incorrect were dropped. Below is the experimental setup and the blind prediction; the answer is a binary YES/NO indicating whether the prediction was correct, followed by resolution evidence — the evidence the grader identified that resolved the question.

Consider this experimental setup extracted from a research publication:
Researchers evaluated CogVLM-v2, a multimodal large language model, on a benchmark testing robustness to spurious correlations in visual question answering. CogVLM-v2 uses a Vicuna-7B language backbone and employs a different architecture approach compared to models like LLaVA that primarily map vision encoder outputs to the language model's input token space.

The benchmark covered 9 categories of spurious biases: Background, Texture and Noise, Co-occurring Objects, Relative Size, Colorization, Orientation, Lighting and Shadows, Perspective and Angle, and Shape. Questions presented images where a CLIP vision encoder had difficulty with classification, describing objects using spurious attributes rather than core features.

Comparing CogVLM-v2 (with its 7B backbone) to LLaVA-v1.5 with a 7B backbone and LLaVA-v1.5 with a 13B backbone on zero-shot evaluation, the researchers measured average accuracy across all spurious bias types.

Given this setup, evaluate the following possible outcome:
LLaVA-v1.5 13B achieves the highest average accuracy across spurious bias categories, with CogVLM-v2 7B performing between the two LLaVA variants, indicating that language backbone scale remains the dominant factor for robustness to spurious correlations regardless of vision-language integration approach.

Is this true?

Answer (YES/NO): NO